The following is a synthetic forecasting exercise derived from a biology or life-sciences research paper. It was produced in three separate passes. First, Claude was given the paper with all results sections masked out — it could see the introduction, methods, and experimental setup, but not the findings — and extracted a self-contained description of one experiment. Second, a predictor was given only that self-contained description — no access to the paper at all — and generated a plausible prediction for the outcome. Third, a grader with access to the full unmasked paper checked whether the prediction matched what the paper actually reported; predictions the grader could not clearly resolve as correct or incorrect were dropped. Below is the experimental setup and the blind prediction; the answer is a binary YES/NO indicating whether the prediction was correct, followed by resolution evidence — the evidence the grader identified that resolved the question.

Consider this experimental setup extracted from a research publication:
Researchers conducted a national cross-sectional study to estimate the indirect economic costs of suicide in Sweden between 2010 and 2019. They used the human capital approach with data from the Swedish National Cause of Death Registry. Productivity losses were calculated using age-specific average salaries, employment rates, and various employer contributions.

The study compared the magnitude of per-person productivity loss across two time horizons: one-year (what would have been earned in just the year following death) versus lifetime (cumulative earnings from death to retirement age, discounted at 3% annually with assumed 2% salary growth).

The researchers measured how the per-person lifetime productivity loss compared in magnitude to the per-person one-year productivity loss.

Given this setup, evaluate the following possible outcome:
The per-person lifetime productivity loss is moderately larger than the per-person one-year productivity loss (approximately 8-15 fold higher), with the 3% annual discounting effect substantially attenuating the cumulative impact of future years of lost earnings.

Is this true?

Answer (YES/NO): NO